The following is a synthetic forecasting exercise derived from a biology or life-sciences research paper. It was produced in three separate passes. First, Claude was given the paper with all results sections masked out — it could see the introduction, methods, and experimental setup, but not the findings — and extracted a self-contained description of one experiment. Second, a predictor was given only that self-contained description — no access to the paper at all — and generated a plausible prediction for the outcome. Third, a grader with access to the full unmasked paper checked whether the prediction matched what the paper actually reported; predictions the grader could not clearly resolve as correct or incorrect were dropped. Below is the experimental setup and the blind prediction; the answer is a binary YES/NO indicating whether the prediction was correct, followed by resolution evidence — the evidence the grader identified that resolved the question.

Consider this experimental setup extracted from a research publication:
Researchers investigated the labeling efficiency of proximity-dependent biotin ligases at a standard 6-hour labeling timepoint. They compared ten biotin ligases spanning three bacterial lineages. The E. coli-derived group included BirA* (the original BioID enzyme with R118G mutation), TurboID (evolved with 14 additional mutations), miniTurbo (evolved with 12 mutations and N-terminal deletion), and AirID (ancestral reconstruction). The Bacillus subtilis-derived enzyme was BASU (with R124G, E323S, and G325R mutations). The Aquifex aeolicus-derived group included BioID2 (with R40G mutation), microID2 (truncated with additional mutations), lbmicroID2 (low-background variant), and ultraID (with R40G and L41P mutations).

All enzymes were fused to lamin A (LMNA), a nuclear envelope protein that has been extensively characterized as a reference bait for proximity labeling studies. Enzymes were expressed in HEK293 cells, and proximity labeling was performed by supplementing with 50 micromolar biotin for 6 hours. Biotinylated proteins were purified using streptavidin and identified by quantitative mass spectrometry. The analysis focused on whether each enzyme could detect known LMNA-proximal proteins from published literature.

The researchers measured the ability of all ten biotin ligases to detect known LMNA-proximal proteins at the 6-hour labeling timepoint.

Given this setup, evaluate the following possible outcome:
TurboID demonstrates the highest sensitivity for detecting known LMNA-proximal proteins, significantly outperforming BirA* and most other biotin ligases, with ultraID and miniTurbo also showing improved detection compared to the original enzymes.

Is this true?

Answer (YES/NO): NO